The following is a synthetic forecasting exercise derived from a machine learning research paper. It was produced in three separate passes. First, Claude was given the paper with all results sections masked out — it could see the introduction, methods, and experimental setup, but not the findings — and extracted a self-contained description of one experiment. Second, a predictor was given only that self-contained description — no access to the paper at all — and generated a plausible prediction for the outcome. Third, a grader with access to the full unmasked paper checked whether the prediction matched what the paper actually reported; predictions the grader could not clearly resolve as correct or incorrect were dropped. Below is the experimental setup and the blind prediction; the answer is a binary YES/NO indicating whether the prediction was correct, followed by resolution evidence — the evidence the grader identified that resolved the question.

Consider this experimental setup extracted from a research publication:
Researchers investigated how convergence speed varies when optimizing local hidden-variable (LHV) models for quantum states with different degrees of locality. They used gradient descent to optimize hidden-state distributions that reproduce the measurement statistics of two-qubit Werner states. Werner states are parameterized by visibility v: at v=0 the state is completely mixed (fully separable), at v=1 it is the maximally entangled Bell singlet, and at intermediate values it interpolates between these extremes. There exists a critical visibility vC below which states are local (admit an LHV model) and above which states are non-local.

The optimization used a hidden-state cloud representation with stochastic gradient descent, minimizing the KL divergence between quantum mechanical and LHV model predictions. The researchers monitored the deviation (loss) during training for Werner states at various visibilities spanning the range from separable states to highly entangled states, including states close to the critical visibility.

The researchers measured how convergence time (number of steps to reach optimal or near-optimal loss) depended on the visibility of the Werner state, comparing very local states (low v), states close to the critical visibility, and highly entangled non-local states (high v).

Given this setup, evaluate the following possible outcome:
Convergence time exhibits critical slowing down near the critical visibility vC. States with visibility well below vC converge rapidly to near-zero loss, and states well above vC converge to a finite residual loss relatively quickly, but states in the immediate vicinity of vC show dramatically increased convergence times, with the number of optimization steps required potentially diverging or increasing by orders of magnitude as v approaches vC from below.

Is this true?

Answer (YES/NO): YES